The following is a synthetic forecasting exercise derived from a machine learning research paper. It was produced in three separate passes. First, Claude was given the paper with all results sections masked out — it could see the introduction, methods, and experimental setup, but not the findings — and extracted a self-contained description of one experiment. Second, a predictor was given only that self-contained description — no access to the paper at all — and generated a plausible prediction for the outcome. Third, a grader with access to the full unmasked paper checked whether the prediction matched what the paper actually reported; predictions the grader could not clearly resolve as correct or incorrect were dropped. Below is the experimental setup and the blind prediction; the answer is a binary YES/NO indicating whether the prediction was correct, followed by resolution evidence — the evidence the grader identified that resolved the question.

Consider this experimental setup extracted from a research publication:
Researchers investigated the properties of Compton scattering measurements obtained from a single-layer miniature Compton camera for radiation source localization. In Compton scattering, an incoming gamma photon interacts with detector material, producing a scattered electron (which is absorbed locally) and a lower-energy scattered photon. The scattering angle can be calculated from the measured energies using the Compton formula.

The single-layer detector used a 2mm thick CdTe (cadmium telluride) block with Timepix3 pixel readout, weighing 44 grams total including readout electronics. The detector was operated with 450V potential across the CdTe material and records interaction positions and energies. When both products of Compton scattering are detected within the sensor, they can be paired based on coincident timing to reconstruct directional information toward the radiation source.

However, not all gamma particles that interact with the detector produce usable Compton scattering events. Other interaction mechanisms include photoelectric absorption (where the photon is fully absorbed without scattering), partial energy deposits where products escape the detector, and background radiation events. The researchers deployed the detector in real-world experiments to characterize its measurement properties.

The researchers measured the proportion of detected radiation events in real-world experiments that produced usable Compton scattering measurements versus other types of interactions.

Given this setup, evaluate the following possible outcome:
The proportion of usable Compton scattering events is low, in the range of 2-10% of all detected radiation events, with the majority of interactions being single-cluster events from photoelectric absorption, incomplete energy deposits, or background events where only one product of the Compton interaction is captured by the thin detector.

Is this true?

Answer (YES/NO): YES